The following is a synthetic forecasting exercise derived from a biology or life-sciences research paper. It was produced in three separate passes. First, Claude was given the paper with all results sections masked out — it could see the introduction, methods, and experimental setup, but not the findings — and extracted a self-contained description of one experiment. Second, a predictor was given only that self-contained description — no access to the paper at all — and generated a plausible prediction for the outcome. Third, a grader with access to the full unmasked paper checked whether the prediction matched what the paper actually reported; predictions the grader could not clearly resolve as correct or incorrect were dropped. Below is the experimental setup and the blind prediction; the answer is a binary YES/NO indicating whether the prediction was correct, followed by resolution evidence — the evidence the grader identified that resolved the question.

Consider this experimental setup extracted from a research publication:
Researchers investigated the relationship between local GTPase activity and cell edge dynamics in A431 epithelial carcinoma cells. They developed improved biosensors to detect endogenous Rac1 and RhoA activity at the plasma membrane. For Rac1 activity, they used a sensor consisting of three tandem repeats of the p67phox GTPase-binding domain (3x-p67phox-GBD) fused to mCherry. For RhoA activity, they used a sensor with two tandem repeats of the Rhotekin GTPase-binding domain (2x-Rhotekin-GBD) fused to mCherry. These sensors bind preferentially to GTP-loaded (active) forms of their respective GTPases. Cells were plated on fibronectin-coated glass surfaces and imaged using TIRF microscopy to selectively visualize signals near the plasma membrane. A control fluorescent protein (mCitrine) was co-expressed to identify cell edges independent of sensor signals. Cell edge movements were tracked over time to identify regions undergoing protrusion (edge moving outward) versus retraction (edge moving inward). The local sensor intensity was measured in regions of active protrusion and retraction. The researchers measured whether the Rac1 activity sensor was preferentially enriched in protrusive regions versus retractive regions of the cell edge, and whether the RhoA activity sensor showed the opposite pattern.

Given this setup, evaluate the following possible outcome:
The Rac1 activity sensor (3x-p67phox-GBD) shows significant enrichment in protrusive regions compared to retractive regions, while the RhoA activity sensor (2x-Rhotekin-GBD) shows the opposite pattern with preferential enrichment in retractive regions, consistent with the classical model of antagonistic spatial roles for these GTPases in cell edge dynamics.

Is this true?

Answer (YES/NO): YES